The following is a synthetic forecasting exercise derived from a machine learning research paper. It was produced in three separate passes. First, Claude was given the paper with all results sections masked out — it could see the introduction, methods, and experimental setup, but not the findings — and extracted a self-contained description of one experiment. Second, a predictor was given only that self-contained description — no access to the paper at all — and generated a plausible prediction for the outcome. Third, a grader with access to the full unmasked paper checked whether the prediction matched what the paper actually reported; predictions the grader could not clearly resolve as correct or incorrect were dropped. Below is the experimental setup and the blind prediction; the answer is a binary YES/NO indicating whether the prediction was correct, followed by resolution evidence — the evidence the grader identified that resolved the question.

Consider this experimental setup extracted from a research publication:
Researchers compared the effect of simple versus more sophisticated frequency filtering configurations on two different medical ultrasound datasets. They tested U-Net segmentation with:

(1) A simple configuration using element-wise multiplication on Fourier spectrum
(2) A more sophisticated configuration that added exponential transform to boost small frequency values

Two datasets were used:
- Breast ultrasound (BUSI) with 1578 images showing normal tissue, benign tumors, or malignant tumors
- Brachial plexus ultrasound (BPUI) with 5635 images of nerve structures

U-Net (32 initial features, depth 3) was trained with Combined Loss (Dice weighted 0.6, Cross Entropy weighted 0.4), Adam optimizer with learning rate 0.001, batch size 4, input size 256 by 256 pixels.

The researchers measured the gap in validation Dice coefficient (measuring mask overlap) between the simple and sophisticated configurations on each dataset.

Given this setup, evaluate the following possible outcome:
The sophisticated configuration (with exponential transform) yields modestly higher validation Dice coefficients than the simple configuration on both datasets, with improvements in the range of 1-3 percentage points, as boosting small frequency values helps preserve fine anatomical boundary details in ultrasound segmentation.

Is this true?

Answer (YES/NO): NO